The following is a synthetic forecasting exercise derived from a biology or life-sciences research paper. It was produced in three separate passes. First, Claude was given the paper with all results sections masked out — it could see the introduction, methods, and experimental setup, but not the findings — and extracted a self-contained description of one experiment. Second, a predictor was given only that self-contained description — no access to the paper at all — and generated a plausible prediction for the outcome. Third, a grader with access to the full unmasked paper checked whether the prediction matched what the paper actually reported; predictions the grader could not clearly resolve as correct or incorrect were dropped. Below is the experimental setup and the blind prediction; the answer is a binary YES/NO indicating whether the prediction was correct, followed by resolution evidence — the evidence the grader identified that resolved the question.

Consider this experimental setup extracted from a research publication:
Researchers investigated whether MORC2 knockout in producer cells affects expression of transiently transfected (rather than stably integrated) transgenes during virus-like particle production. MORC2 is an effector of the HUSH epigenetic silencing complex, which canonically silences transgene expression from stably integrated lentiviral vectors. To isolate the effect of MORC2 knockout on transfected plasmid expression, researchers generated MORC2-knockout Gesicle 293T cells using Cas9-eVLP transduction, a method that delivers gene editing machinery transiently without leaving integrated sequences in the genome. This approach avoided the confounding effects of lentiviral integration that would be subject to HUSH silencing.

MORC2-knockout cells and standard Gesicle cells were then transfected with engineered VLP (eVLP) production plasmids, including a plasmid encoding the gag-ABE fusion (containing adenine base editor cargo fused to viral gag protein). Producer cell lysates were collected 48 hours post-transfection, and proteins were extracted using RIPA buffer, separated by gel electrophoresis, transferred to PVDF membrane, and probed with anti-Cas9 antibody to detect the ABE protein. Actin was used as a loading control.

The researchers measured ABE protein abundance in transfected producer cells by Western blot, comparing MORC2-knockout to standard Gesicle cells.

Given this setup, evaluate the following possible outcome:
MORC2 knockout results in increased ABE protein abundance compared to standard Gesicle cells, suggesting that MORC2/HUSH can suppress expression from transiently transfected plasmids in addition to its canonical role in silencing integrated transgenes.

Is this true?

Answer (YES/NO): YES